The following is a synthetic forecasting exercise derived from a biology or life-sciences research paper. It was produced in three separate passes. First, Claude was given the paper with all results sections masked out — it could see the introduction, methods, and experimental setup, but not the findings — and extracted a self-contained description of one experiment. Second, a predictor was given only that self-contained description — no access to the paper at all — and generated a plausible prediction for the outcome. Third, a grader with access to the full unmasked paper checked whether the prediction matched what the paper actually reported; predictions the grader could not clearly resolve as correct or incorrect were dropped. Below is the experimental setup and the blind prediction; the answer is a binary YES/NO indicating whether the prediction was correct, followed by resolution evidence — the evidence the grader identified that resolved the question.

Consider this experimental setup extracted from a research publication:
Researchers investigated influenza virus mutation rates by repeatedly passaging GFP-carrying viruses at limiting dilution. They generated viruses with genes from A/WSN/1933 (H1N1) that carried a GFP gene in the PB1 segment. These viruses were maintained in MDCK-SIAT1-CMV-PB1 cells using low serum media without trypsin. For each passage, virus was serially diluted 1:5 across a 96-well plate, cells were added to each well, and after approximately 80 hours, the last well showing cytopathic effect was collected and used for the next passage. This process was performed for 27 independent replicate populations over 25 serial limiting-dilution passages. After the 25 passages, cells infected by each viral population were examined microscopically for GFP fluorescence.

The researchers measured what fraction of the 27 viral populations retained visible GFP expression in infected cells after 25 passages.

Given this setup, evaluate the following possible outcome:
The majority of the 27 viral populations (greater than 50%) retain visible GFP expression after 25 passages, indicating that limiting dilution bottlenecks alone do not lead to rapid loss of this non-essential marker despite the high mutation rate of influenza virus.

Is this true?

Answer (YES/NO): YES